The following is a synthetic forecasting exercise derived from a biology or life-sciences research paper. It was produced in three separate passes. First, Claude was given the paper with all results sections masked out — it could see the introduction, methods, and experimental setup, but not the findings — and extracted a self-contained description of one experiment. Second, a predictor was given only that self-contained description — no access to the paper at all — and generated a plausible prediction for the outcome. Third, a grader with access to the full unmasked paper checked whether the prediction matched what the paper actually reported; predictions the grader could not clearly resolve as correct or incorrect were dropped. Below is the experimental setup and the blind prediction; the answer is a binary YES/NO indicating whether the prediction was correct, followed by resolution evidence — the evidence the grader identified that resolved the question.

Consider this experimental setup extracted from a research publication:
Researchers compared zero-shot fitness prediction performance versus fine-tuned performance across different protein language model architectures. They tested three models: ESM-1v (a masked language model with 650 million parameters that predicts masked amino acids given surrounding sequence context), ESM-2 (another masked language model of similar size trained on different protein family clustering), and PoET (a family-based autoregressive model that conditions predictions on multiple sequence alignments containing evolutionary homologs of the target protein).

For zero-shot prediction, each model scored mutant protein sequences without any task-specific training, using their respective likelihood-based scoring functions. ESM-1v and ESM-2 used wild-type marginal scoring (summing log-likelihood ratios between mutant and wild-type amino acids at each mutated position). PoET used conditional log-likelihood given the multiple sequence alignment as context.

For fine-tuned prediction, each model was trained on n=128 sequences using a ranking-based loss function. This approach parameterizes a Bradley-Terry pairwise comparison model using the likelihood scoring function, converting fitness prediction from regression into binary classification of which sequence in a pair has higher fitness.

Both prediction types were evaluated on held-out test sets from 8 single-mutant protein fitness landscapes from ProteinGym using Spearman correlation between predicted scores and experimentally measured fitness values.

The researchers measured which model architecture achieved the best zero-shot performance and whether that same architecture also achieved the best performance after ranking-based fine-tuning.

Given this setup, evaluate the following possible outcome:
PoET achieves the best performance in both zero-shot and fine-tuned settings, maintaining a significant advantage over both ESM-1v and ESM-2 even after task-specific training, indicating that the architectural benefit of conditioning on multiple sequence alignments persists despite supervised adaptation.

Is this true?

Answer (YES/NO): NO